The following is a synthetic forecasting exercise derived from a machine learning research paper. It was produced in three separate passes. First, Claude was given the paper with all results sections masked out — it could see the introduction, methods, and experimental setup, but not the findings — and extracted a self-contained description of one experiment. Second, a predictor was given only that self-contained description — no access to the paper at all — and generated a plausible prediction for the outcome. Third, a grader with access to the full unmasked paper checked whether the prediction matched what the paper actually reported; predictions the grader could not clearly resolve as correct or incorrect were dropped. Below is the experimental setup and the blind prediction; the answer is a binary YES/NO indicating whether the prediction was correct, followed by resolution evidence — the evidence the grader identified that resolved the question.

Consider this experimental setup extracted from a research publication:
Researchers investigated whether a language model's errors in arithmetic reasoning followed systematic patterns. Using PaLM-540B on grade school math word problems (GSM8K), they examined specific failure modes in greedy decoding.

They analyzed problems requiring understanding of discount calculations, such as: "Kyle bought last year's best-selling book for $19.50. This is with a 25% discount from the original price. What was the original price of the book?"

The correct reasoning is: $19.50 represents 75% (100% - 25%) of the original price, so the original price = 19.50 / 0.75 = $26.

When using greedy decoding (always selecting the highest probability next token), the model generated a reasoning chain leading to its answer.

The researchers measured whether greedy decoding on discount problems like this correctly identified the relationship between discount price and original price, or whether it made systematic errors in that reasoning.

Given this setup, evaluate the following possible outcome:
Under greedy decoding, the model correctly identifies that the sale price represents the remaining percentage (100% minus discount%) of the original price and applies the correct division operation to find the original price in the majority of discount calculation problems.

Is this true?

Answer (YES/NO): NO